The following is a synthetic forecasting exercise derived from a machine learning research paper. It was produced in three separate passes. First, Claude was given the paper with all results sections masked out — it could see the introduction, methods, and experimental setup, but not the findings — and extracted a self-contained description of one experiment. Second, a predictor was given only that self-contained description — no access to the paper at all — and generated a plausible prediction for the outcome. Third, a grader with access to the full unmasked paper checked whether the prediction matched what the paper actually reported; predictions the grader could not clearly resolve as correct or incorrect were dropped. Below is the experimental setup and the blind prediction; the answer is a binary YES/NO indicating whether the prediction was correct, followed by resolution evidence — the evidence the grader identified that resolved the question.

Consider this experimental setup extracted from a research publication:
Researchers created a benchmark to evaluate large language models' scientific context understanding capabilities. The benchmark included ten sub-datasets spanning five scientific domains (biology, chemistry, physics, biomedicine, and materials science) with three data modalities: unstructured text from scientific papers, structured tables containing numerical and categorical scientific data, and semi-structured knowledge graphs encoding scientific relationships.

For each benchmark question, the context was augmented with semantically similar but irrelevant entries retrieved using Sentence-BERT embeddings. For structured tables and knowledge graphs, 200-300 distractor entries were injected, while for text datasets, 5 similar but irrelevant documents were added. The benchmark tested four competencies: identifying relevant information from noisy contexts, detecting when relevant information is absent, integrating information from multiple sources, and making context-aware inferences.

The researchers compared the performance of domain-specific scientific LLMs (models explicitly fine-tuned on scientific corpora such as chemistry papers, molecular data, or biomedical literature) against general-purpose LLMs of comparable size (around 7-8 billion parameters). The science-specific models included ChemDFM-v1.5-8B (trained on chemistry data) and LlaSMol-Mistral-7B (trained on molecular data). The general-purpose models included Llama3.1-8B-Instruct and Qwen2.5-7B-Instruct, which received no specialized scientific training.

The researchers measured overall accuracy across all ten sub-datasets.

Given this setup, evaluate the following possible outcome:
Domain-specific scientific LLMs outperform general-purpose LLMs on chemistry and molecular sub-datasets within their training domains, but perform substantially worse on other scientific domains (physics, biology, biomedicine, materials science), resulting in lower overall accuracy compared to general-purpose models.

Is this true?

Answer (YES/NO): NO